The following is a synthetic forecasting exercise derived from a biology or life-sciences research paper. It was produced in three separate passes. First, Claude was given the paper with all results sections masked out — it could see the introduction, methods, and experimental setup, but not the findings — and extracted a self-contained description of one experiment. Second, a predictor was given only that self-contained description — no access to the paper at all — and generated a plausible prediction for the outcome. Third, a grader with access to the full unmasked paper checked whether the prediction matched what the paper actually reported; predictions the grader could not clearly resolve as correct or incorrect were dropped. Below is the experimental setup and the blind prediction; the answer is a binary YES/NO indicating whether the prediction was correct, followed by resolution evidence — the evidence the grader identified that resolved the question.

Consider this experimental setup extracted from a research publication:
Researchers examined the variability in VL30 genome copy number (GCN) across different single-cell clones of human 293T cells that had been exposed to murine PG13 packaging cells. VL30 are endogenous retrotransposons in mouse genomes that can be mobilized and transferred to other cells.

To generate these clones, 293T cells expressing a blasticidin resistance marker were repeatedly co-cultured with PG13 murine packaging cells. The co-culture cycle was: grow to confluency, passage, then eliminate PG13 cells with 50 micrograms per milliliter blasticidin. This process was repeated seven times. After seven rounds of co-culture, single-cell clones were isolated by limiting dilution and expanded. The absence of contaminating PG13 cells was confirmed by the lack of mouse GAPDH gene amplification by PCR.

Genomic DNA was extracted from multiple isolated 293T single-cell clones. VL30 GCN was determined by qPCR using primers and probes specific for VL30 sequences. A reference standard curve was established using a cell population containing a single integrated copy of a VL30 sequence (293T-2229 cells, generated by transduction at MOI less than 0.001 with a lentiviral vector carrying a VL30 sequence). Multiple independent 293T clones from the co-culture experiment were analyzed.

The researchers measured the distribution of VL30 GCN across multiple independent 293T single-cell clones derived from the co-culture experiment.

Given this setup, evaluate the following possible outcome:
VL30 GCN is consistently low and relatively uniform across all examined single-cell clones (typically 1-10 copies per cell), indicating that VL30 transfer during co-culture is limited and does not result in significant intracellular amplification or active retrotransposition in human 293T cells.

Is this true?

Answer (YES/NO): YES